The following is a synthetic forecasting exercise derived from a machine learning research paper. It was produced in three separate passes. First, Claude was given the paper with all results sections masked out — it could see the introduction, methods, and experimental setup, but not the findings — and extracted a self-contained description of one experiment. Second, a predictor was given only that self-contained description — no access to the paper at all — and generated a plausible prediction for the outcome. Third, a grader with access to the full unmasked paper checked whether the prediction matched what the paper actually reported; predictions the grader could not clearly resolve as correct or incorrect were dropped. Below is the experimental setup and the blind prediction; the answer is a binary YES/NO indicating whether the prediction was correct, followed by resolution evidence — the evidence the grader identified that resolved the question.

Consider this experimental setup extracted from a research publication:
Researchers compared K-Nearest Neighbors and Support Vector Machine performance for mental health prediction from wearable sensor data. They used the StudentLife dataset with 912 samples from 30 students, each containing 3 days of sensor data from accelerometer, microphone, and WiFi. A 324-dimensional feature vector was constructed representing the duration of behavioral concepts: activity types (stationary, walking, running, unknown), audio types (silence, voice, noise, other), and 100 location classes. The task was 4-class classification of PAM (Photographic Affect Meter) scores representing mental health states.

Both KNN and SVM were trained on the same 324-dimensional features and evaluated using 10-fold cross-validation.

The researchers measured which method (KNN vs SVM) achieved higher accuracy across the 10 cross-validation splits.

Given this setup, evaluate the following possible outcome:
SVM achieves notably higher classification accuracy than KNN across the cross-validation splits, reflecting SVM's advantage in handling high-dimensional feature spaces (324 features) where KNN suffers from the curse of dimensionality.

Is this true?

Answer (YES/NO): NO